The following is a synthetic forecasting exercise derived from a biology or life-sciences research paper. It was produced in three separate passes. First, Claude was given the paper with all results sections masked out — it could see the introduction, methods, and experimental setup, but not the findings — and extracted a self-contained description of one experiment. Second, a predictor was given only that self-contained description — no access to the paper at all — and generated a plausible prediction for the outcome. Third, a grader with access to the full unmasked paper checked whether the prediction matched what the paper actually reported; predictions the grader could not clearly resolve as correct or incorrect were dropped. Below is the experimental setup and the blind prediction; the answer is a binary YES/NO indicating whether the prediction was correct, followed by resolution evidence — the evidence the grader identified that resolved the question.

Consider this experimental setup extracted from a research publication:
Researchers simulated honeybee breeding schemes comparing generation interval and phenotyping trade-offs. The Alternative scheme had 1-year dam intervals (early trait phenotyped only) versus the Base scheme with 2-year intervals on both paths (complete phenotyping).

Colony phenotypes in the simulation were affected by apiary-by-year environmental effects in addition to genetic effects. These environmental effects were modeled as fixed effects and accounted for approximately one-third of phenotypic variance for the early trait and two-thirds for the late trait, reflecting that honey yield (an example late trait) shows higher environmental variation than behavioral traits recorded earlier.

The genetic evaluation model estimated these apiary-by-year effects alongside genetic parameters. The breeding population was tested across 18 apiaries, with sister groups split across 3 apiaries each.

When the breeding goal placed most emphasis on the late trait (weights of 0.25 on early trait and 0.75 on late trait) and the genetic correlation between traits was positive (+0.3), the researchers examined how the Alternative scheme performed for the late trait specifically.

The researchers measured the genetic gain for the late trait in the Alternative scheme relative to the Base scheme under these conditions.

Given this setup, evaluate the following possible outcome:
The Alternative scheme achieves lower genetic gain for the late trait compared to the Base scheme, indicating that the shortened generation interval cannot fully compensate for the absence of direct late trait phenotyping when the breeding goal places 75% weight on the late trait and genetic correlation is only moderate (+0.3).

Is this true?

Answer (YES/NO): YES